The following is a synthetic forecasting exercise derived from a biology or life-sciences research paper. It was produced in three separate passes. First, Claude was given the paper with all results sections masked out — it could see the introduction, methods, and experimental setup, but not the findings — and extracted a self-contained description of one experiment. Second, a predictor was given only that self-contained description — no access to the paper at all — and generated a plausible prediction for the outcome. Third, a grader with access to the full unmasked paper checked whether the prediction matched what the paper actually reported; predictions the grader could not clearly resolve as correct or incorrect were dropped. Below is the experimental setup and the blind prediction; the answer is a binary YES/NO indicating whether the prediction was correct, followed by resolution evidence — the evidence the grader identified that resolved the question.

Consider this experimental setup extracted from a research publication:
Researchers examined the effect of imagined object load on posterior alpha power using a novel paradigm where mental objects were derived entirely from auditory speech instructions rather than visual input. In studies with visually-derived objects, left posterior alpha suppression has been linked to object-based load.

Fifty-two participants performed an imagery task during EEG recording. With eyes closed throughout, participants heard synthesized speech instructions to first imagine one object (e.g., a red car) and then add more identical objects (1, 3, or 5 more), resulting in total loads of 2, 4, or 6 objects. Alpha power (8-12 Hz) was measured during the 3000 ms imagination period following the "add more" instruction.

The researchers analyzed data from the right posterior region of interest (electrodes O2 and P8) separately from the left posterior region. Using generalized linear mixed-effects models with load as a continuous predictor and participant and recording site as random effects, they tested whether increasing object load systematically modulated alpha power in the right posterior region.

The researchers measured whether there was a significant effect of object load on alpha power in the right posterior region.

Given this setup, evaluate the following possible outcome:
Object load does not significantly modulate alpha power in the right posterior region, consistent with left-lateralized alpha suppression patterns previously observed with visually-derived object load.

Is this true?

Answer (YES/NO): YES